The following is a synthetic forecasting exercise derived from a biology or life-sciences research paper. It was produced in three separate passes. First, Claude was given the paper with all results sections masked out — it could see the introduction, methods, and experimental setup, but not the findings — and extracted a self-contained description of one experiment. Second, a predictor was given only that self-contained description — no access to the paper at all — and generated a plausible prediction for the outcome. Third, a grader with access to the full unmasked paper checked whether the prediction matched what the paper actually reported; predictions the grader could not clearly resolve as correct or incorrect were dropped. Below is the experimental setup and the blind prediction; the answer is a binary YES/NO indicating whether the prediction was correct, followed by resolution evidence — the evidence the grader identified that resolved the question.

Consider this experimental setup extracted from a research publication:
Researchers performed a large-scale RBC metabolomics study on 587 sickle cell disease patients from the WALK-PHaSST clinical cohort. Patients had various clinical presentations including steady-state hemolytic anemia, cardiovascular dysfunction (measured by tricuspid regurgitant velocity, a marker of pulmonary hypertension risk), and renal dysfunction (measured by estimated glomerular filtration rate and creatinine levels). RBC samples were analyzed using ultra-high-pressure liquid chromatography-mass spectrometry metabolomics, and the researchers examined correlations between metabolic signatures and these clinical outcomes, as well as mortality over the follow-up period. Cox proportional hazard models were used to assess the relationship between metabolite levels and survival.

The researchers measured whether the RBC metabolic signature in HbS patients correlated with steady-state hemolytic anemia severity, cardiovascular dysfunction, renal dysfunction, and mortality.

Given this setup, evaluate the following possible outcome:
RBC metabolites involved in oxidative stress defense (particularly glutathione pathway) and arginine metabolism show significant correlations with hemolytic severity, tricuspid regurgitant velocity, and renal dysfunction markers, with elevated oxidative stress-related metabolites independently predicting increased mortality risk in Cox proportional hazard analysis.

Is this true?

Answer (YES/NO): NO